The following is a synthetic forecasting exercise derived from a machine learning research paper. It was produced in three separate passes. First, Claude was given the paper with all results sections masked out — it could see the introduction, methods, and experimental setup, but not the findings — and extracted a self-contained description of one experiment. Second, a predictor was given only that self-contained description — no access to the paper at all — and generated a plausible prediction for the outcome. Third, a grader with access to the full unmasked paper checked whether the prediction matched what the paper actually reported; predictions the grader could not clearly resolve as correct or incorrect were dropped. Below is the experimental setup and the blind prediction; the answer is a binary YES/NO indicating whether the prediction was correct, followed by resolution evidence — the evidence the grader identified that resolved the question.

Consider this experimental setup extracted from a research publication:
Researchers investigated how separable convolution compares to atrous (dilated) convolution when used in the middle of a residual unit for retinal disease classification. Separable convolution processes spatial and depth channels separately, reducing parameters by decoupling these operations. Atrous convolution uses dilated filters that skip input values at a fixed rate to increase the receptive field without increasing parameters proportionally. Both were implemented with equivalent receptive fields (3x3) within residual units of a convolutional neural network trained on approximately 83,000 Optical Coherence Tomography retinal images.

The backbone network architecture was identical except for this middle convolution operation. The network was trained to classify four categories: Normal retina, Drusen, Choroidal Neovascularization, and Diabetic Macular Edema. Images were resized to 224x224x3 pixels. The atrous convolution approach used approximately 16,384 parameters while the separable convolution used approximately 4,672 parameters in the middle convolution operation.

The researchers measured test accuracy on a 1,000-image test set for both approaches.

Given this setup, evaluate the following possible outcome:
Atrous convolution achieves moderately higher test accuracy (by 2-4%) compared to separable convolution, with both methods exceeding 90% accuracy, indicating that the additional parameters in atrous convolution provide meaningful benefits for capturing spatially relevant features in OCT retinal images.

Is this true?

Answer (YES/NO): NO